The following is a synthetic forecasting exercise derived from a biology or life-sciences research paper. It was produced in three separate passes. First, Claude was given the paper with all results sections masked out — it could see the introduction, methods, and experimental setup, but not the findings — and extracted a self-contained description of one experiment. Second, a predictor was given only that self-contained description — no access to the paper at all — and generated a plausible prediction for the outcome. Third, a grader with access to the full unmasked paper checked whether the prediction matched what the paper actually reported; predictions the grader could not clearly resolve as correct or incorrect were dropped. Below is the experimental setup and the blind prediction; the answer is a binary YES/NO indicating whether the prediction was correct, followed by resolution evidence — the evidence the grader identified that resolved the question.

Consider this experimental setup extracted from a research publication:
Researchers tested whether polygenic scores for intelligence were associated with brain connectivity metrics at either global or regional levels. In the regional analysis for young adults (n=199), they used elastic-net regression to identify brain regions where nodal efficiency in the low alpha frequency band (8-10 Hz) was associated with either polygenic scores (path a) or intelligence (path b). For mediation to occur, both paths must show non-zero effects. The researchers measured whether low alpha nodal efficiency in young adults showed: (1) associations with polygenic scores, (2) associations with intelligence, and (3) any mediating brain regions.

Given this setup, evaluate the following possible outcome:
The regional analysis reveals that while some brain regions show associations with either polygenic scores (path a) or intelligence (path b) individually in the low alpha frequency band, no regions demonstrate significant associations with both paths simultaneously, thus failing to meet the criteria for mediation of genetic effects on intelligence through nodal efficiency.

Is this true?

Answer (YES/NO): YES